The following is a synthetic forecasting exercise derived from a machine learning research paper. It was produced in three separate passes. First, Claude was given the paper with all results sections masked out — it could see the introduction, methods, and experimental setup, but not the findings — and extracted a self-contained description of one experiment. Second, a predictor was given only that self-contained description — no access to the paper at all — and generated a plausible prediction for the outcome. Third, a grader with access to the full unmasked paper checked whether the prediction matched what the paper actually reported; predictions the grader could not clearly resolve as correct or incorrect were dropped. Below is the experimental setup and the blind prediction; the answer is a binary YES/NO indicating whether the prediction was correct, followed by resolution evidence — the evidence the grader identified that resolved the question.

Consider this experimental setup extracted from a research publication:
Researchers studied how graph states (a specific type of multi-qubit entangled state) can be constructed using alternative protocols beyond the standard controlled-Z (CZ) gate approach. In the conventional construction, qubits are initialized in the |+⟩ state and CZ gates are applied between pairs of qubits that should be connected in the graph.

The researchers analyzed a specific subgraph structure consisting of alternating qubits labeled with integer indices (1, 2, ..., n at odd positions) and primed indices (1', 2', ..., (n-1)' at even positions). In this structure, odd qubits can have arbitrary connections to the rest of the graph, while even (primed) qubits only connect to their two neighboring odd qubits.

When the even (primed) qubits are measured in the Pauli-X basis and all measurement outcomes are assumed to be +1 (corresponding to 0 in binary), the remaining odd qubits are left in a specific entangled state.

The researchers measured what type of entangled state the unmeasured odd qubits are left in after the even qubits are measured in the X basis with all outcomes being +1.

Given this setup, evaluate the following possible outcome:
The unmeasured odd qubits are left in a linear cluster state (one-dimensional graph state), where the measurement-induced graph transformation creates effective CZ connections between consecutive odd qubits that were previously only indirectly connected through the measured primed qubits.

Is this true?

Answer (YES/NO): NO